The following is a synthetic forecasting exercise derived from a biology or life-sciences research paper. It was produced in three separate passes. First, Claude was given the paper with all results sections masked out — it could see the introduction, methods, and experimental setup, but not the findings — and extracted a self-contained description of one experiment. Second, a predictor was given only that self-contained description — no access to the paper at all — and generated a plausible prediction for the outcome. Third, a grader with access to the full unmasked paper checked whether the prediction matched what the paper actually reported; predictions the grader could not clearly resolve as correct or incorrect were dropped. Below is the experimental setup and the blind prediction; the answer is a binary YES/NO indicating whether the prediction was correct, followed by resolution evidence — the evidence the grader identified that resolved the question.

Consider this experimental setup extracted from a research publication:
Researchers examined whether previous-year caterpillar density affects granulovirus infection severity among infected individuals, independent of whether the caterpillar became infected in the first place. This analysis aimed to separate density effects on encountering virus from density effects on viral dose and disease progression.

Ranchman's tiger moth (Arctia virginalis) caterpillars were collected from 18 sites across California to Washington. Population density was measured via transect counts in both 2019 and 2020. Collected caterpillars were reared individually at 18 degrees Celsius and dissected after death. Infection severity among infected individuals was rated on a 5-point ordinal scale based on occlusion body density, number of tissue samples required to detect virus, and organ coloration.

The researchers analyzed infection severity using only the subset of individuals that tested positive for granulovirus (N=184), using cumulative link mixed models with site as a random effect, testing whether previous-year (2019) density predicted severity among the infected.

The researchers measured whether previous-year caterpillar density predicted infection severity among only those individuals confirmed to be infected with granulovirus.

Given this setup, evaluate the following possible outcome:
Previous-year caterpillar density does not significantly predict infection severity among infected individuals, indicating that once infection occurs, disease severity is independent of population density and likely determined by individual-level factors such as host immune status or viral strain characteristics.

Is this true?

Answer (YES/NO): YES